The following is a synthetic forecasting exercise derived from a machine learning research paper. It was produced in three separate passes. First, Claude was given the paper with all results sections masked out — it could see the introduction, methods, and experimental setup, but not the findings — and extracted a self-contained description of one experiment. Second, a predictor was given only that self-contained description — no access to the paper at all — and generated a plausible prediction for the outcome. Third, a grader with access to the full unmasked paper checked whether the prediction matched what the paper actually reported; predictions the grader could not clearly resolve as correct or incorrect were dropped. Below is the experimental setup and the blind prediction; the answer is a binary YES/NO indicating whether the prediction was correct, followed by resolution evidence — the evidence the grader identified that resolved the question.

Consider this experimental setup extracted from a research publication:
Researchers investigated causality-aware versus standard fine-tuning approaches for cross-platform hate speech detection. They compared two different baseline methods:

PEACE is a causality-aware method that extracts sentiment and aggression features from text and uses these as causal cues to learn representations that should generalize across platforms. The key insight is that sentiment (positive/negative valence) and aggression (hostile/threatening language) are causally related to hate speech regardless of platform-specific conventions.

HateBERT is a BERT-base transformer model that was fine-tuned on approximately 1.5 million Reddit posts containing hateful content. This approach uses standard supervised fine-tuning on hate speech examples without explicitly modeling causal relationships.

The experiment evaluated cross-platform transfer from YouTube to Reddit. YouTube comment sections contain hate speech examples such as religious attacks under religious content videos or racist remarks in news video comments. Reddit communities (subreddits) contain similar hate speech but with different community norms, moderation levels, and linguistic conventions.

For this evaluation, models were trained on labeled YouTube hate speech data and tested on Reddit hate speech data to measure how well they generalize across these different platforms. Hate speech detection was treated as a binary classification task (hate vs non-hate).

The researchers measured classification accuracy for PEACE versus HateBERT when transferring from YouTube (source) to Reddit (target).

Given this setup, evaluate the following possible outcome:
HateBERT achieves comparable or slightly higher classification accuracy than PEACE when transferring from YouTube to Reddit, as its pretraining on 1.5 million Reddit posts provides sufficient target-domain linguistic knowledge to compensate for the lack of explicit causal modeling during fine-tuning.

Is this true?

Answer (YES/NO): NO